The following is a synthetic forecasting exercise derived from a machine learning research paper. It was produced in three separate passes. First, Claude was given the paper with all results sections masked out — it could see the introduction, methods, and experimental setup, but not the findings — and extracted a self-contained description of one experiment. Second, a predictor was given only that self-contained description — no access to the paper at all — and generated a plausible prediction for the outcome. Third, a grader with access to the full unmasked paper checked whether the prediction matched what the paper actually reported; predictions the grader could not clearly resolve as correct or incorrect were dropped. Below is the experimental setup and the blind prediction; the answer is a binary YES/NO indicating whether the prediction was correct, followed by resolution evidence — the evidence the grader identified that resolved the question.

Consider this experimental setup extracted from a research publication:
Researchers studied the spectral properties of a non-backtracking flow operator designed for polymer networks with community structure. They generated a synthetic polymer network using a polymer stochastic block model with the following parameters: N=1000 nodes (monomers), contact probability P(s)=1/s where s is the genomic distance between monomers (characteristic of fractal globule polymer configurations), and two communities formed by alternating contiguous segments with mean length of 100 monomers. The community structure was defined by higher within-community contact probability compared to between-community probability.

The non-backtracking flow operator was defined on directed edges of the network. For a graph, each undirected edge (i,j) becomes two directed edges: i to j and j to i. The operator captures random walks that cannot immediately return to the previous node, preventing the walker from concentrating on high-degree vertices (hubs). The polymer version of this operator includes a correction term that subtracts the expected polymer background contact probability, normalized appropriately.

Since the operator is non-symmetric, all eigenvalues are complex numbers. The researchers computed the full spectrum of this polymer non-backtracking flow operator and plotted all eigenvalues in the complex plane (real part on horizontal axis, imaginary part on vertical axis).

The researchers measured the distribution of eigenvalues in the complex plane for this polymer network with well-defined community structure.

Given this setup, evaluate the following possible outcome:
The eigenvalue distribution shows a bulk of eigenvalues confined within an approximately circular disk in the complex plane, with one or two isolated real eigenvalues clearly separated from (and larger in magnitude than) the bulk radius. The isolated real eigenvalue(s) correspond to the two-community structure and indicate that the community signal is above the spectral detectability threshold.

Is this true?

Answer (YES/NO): YES